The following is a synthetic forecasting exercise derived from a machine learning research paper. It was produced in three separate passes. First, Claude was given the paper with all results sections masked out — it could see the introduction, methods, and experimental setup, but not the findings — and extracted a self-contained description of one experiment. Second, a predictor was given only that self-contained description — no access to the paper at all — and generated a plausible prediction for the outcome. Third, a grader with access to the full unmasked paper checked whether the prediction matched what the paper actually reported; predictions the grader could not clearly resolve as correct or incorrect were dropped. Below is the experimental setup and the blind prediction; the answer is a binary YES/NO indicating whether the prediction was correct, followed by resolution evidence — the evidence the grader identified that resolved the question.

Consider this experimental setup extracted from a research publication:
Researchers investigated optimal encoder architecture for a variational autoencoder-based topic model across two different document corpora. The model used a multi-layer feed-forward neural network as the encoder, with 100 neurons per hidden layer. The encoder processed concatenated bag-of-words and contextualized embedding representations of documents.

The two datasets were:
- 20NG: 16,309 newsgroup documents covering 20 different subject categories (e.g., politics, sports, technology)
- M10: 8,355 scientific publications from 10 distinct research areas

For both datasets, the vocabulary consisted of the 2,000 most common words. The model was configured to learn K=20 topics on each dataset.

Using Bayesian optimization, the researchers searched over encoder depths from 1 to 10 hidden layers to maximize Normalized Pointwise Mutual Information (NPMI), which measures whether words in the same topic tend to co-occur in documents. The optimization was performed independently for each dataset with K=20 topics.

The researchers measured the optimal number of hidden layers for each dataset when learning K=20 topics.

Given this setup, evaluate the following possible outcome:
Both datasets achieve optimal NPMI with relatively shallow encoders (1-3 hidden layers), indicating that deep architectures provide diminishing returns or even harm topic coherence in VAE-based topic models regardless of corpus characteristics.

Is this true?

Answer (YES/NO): NO